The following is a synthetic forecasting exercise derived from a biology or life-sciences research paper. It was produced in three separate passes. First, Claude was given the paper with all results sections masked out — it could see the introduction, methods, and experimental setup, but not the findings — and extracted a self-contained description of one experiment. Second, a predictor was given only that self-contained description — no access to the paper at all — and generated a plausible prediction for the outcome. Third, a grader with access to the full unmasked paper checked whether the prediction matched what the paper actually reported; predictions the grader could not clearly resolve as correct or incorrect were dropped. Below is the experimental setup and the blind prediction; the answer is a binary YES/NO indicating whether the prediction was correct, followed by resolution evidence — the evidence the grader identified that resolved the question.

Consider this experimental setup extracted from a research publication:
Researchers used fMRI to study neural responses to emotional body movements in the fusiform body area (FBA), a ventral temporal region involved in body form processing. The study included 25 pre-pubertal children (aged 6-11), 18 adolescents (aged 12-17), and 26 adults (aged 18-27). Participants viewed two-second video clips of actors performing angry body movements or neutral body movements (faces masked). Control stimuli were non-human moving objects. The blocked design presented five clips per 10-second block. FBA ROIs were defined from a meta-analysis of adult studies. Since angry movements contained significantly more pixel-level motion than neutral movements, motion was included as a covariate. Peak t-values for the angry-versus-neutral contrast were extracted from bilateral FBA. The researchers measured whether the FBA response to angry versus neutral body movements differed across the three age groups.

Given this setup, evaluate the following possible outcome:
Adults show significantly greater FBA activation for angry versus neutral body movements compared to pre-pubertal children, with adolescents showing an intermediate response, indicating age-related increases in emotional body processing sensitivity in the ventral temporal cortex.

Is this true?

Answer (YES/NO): NO